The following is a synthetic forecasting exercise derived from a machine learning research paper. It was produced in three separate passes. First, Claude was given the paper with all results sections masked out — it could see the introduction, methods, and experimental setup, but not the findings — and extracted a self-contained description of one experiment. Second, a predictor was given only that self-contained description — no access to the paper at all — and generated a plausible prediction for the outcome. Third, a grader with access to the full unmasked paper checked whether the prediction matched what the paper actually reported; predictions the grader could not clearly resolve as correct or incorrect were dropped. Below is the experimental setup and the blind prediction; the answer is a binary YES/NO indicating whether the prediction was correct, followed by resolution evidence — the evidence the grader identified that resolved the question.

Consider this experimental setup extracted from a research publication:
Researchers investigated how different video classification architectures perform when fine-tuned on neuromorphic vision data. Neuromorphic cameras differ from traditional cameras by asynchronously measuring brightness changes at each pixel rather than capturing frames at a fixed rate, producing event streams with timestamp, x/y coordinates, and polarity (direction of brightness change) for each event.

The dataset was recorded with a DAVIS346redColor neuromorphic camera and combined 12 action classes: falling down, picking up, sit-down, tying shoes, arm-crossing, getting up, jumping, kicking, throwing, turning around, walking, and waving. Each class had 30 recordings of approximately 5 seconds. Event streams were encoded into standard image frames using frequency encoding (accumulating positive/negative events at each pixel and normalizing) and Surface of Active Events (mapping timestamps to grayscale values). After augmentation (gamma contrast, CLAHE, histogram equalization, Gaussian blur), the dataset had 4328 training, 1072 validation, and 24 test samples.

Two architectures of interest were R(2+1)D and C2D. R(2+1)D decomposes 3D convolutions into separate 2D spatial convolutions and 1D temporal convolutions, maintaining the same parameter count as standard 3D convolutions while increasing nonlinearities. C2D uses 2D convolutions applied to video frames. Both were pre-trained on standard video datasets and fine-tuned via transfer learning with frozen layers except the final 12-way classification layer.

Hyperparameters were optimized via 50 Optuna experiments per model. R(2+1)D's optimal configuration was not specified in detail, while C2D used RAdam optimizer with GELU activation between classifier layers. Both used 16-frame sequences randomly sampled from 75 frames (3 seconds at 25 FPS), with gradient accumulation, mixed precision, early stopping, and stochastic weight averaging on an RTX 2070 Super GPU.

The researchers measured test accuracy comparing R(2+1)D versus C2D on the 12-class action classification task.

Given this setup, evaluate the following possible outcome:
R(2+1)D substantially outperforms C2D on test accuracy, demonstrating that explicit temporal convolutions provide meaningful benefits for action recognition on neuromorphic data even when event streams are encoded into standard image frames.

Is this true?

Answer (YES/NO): NO